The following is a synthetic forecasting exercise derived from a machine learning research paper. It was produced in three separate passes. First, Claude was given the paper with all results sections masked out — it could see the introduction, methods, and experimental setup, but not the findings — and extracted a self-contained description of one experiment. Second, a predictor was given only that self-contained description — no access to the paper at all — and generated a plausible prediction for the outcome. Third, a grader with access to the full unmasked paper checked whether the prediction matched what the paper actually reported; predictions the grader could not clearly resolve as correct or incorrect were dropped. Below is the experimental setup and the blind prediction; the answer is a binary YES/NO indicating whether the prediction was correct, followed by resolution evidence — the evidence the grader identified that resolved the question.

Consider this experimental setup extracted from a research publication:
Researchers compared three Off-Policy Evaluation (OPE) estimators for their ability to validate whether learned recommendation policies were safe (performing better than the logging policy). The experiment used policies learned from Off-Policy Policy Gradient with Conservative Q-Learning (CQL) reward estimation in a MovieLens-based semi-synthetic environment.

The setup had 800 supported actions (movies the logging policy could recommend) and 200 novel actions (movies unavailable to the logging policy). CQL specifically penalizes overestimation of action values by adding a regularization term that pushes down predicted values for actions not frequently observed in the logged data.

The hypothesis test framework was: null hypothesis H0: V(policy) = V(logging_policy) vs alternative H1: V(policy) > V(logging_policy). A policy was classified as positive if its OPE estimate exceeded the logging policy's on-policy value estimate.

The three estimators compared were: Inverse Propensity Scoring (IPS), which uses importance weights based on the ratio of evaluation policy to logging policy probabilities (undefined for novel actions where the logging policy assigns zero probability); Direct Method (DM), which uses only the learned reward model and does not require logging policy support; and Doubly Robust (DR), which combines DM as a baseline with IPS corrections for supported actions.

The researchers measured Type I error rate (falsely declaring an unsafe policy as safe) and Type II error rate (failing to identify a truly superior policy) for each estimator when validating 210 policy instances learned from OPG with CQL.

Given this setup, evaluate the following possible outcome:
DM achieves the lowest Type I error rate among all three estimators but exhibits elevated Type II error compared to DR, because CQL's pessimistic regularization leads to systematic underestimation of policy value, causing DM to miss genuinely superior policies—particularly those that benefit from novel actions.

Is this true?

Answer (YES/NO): NO